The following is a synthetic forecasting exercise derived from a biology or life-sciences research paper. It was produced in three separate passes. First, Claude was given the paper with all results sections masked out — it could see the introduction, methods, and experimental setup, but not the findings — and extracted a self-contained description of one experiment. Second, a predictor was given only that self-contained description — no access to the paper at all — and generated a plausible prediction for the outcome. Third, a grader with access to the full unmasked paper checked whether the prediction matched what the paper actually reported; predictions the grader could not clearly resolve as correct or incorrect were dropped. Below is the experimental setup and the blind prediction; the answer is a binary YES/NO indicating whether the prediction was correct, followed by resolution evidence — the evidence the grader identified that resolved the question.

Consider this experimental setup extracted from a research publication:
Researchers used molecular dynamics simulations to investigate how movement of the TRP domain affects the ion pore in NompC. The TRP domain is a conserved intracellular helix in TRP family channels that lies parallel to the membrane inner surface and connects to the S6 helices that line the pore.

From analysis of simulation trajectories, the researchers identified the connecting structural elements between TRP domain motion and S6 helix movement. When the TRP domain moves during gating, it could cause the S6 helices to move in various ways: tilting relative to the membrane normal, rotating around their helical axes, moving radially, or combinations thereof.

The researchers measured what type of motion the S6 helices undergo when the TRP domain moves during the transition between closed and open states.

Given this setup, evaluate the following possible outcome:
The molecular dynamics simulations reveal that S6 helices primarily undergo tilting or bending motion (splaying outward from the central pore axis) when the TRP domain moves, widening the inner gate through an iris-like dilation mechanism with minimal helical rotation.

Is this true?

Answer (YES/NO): NO